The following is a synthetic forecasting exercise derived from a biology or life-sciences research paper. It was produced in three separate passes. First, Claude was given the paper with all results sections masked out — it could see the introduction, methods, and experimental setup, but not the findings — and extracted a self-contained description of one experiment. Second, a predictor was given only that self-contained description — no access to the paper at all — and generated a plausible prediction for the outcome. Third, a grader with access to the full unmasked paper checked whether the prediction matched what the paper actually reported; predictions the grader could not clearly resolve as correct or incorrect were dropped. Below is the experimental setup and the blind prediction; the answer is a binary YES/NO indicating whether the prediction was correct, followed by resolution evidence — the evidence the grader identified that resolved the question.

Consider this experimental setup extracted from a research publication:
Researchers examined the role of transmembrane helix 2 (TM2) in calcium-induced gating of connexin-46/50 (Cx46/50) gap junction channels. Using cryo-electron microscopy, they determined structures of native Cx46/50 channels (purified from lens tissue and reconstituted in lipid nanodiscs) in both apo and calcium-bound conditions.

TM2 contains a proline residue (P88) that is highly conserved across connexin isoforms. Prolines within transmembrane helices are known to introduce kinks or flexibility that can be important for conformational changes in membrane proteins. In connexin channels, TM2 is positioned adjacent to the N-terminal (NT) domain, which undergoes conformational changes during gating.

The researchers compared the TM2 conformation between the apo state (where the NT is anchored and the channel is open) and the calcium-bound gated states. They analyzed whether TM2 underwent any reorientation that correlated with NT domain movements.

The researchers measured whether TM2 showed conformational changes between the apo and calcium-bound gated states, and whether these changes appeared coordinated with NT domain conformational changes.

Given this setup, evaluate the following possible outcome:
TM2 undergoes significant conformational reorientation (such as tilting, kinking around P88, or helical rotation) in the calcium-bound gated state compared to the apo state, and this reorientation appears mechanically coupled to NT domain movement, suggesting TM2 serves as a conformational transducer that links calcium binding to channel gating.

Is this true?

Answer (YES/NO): YES